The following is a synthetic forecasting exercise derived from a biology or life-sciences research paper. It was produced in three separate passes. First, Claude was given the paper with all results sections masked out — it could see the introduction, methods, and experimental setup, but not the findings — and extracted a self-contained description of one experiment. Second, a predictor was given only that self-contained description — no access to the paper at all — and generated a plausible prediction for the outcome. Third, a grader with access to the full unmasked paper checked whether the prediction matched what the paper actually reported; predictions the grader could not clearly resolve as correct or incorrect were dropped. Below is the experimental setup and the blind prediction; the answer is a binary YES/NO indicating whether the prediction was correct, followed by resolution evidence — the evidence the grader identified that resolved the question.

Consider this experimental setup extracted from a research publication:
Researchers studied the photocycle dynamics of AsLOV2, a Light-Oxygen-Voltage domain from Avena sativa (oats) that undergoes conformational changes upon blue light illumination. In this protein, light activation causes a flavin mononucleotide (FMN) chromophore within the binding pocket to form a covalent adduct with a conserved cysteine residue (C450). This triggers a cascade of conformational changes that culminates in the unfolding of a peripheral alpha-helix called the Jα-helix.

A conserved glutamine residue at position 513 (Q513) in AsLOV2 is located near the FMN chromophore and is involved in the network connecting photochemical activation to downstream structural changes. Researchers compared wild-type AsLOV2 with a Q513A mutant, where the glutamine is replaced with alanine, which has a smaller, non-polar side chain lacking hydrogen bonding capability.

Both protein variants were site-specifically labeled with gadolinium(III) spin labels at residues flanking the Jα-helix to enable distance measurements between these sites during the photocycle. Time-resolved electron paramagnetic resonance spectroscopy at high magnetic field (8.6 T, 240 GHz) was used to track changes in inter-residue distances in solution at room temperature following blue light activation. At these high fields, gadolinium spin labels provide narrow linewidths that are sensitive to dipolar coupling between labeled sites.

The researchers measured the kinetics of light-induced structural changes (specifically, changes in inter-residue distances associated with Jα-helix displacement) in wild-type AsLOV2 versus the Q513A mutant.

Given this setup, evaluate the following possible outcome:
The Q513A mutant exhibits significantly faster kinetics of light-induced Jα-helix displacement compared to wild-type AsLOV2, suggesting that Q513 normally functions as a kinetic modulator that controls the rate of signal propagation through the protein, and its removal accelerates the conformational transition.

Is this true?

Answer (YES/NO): NO